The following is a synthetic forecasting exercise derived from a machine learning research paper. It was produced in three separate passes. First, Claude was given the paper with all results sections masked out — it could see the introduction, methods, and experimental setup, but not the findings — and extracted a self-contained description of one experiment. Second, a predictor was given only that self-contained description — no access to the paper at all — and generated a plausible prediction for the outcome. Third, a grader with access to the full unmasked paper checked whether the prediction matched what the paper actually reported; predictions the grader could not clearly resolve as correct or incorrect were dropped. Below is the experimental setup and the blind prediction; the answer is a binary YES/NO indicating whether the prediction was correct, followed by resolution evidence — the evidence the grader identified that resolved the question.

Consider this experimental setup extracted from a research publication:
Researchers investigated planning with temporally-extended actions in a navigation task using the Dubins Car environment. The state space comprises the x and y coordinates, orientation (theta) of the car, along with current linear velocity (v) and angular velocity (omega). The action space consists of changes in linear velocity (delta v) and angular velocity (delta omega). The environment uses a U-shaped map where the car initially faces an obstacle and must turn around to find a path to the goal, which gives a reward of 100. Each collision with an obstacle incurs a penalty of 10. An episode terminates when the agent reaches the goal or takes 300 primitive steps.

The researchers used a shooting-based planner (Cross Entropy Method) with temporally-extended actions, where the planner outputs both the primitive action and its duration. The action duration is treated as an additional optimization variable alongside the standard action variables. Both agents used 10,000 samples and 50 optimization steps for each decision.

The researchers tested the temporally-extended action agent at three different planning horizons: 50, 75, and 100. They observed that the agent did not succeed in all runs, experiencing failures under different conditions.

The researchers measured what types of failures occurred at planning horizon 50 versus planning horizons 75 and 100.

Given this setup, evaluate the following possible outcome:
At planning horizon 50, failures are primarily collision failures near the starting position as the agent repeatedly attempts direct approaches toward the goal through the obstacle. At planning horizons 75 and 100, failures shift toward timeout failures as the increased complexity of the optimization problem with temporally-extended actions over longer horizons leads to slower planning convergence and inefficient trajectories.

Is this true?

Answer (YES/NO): NO